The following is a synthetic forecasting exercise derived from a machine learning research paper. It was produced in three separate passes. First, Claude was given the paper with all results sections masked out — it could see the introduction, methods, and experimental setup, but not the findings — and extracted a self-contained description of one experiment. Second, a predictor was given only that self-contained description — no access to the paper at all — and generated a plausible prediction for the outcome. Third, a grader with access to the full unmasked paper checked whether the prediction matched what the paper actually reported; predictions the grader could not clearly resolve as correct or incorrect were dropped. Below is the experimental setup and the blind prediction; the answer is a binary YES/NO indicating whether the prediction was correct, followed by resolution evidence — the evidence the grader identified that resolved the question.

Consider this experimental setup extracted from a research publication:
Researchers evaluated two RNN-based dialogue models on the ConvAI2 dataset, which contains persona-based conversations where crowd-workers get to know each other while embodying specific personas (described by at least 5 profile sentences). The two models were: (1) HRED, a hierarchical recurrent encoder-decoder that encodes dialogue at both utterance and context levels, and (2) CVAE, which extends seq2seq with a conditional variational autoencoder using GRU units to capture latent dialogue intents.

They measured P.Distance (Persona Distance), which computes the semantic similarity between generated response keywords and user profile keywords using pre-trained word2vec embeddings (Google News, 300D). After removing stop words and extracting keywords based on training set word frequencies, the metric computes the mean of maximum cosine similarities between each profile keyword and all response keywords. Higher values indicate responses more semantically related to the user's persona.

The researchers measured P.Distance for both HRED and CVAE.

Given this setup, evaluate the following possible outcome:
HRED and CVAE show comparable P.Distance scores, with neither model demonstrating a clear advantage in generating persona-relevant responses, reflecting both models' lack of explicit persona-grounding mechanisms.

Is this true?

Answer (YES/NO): NO